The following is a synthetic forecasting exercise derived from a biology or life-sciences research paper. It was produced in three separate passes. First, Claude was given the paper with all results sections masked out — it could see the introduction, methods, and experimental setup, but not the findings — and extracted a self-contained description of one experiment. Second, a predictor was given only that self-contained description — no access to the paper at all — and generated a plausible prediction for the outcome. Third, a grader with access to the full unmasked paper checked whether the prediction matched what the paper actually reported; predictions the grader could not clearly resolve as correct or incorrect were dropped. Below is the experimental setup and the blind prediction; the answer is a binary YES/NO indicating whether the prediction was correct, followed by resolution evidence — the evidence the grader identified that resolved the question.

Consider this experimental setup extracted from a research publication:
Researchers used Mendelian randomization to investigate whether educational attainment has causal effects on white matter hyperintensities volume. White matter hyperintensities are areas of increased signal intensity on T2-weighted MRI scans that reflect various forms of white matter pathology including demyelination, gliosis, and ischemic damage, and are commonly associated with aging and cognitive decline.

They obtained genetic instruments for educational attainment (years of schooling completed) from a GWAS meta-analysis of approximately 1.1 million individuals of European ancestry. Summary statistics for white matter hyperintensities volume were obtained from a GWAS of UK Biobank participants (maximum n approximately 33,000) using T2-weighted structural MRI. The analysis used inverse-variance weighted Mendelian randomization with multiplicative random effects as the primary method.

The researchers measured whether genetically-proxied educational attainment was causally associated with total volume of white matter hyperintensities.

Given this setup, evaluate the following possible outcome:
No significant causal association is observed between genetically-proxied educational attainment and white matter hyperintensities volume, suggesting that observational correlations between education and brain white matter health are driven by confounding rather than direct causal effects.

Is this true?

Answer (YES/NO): NO